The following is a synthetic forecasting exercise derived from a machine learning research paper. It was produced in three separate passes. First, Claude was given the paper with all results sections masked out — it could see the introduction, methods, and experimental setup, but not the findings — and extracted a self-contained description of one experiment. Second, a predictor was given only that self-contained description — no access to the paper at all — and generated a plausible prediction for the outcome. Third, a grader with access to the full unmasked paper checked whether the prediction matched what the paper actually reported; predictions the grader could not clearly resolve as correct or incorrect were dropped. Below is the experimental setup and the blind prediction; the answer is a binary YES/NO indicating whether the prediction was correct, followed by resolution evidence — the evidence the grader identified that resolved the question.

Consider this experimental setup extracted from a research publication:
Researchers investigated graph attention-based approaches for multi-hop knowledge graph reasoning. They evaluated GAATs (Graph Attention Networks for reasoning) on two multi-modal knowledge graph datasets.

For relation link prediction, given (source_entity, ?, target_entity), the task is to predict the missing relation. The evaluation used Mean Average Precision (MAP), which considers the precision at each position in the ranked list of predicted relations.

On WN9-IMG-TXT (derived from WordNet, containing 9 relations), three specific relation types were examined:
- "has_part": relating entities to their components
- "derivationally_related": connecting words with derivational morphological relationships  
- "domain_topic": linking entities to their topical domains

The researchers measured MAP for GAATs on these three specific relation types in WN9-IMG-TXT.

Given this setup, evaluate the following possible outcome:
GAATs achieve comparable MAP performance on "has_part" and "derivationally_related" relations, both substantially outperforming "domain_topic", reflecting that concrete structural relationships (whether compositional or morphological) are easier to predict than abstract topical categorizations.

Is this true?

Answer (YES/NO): NO